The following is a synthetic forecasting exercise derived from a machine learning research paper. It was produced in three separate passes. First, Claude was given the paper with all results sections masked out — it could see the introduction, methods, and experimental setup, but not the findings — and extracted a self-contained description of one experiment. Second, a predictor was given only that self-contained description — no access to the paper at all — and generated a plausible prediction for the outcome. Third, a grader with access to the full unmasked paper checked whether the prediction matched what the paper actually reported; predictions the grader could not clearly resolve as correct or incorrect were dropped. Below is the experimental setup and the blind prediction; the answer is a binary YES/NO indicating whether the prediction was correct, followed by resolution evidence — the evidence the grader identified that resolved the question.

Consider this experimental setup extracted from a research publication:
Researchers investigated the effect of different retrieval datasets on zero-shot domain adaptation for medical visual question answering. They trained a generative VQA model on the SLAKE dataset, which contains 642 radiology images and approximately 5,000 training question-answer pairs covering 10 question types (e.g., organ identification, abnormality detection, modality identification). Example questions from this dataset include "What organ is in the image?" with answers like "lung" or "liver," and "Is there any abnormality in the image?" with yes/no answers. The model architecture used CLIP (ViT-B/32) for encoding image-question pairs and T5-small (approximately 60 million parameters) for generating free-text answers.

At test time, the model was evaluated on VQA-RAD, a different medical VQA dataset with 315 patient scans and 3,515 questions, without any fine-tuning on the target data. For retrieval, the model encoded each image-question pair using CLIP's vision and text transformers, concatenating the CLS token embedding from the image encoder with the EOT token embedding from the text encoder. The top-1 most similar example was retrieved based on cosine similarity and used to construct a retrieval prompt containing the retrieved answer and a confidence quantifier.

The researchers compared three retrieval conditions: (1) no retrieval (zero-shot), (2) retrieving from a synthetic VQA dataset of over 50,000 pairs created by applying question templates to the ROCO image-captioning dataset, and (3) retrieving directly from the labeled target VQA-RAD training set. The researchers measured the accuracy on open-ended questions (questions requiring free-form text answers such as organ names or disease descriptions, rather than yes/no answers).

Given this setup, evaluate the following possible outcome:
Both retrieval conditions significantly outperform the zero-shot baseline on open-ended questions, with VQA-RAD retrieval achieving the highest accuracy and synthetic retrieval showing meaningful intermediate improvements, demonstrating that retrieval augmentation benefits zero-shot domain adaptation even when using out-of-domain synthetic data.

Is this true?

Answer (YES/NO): YES